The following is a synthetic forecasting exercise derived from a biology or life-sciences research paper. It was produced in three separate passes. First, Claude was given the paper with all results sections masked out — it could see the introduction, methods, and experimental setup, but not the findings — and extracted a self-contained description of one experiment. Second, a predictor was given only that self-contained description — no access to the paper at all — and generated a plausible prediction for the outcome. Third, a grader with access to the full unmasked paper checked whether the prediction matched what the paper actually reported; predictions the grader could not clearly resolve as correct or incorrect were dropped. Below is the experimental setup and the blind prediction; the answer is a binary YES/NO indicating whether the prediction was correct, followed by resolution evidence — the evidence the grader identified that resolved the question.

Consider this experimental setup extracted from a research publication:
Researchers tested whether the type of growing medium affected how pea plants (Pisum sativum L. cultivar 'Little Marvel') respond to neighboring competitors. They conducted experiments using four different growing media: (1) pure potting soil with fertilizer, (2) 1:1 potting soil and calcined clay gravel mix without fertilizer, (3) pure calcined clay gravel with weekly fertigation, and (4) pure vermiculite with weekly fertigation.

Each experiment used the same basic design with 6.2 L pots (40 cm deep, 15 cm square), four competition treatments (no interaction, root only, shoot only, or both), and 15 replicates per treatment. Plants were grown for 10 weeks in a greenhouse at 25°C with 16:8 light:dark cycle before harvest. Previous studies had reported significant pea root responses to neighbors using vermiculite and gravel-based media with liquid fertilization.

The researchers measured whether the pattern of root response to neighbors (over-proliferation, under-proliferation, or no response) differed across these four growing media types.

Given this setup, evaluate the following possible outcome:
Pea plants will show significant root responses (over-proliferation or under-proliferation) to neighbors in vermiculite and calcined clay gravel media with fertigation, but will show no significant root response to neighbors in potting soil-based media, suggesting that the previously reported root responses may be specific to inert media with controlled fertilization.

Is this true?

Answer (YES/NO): NO